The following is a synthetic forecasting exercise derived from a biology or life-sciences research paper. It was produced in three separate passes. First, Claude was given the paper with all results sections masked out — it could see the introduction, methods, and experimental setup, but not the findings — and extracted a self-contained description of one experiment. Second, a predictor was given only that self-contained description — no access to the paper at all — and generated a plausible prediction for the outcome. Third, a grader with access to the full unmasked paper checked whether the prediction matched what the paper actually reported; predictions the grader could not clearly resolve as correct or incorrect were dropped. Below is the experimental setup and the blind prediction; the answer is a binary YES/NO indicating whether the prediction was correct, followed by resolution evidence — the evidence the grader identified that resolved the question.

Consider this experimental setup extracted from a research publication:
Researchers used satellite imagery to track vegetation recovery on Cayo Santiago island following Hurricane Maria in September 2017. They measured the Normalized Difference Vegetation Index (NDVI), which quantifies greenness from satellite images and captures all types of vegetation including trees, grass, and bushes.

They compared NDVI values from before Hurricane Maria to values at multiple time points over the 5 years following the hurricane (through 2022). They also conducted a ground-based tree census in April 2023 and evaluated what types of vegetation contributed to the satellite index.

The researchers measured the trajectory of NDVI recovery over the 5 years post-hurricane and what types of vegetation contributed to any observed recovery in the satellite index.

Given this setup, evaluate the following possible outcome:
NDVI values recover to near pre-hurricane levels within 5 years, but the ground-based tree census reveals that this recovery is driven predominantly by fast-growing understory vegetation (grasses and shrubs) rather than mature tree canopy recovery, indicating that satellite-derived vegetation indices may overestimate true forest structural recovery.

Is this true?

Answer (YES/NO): NO